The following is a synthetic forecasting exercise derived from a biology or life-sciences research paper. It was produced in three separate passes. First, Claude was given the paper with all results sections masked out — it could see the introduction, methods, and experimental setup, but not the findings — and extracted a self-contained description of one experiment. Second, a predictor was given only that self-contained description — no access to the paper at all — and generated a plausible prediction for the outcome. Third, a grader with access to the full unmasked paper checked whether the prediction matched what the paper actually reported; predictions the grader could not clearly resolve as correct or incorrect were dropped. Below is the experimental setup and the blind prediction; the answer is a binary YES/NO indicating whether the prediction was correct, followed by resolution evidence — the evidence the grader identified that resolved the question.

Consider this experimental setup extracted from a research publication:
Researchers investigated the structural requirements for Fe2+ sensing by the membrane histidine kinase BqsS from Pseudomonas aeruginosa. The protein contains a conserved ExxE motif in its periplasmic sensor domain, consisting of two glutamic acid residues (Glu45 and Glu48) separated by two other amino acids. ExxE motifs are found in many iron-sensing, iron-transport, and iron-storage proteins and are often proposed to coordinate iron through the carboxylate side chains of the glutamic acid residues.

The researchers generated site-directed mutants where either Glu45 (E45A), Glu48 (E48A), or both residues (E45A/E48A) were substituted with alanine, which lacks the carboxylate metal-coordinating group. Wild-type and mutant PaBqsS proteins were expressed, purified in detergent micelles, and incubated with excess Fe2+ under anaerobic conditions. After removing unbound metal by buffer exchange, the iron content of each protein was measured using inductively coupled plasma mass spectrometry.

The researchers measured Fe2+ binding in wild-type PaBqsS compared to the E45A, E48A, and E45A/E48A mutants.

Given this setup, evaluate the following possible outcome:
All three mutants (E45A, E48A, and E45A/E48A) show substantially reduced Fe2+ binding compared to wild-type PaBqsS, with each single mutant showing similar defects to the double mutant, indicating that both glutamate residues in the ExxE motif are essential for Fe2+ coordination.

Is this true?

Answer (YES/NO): NO